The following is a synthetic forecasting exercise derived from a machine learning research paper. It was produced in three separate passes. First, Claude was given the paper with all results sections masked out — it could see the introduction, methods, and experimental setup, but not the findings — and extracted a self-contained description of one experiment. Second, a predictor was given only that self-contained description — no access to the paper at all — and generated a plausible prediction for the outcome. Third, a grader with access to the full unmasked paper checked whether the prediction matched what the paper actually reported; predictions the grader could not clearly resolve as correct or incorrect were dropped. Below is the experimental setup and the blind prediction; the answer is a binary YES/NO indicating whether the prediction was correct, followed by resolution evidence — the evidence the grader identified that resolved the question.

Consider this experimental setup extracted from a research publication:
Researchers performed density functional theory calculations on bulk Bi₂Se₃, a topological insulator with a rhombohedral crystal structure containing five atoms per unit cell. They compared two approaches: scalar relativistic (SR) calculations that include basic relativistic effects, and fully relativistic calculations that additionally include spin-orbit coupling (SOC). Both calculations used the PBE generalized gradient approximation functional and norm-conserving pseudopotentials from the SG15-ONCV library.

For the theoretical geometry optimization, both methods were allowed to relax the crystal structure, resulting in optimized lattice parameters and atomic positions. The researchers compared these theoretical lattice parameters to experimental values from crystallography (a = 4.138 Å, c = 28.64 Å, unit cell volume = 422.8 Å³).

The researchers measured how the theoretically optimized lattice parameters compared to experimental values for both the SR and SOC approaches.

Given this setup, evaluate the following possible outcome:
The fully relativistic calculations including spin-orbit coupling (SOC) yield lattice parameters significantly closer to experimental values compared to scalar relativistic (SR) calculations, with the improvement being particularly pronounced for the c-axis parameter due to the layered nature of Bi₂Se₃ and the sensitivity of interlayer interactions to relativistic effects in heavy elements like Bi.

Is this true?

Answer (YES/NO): NO